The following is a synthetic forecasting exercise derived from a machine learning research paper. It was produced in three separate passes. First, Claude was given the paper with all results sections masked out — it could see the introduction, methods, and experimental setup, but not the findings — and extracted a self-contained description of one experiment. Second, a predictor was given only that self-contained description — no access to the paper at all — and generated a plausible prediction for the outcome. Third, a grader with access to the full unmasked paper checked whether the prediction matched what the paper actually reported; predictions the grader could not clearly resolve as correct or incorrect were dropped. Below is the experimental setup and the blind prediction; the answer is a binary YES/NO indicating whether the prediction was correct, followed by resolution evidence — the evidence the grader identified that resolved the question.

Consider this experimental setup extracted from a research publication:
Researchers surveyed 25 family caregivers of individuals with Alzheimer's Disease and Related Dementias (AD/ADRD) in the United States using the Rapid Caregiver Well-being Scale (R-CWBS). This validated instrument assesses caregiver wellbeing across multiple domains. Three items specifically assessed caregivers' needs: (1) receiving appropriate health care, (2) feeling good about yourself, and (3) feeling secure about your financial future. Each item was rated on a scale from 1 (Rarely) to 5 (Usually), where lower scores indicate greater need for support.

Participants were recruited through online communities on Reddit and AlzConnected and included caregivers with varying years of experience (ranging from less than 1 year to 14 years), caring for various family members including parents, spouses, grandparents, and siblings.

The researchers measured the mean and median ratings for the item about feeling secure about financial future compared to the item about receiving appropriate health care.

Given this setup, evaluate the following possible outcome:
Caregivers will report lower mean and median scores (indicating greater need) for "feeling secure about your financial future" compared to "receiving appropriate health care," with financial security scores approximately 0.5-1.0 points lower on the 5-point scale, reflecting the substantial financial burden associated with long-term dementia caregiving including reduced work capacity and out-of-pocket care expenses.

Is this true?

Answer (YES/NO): NO